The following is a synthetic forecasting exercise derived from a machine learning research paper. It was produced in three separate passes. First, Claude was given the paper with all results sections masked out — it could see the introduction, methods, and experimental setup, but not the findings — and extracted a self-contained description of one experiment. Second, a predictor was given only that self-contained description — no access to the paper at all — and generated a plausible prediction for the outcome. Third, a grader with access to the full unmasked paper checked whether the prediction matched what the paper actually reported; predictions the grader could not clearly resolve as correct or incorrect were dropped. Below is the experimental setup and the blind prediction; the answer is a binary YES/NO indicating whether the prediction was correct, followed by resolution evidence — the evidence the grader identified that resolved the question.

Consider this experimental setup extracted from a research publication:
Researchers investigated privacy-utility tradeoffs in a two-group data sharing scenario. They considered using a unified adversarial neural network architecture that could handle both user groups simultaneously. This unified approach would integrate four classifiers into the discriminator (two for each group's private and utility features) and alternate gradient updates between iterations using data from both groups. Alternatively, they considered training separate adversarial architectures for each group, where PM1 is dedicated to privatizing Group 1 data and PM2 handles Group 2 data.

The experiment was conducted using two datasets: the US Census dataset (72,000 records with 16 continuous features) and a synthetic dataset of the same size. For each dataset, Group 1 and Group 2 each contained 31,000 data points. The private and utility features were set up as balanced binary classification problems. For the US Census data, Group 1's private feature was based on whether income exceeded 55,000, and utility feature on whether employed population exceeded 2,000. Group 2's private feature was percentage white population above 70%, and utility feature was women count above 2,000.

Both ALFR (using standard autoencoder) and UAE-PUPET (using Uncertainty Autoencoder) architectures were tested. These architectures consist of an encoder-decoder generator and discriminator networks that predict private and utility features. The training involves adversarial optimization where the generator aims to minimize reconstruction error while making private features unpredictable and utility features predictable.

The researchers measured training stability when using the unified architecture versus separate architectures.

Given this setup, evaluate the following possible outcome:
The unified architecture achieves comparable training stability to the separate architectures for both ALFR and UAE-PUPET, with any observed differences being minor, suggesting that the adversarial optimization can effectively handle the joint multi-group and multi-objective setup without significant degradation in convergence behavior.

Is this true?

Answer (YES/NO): NO